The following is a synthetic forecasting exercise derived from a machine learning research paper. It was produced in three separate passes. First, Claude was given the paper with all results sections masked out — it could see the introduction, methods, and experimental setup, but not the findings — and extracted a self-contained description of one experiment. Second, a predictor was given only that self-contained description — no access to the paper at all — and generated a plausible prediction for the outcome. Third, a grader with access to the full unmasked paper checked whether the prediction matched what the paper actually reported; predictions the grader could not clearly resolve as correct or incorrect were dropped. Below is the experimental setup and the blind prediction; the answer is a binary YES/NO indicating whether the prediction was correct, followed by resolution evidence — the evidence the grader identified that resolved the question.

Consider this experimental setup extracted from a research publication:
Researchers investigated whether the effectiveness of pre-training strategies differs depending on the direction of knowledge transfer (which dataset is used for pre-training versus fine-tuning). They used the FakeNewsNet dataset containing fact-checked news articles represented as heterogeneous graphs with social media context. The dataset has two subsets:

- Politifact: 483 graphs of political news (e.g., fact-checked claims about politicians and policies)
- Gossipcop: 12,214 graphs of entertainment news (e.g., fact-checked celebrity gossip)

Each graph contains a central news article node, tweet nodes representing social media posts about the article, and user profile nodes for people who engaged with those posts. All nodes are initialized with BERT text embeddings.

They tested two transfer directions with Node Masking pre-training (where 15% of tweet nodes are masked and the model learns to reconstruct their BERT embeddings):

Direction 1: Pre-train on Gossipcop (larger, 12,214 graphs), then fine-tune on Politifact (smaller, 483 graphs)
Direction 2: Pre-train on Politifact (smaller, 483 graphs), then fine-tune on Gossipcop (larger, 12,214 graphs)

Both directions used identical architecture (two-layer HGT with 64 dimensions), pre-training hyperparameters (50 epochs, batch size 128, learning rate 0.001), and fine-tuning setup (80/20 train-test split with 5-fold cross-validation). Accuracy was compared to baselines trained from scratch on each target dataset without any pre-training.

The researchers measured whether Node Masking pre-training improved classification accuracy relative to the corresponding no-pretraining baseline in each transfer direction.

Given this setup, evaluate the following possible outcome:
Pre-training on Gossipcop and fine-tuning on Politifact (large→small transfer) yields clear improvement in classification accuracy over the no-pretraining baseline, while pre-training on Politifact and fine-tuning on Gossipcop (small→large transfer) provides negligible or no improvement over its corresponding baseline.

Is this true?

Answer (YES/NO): NO